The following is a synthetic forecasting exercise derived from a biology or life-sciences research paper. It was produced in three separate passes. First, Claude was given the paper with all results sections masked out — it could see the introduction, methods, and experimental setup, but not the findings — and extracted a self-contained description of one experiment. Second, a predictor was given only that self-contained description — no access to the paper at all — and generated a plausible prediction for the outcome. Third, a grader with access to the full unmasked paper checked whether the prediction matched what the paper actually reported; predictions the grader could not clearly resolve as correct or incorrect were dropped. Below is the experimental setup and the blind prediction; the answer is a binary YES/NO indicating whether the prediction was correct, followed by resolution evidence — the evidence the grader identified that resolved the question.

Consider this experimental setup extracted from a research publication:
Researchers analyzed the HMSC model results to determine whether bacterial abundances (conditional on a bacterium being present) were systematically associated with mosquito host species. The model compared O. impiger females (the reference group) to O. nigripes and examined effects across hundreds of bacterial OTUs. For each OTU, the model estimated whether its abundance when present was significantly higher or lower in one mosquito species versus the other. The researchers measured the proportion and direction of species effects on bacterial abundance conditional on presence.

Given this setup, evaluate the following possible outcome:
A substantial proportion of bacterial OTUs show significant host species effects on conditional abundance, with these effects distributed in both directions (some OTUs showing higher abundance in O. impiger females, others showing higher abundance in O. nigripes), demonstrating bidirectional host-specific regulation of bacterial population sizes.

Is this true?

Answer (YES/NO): NO